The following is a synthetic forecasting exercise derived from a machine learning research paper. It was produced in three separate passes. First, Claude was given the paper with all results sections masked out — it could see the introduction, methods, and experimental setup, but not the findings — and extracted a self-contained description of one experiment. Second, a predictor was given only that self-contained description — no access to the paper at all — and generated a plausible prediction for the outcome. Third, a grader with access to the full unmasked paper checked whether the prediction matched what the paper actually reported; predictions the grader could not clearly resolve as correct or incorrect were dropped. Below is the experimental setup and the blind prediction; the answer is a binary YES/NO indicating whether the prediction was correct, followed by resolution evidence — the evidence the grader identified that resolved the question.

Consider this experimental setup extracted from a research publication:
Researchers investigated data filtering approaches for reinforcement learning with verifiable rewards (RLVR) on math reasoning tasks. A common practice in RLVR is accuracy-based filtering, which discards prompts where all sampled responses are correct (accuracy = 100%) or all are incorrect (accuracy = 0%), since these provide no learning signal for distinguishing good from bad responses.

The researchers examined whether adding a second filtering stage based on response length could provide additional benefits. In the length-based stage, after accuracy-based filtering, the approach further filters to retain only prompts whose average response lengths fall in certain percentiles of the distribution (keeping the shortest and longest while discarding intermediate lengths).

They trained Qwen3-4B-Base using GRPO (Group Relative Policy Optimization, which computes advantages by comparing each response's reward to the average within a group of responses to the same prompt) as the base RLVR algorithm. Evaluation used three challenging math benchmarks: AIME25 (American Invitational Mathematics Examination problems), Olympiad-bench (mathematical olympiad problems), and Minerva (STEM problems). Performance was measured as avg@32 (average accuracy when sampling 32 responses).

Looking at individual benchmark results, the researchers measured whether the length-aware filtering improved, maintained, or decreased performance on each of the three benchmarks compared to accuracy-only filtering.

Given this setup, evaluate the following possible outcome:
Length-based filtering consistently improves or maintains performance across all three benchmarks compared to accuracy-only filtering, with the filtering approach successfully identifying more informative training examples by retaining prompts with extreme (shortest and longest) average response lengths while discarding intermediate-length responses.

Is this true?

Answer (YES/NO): NO